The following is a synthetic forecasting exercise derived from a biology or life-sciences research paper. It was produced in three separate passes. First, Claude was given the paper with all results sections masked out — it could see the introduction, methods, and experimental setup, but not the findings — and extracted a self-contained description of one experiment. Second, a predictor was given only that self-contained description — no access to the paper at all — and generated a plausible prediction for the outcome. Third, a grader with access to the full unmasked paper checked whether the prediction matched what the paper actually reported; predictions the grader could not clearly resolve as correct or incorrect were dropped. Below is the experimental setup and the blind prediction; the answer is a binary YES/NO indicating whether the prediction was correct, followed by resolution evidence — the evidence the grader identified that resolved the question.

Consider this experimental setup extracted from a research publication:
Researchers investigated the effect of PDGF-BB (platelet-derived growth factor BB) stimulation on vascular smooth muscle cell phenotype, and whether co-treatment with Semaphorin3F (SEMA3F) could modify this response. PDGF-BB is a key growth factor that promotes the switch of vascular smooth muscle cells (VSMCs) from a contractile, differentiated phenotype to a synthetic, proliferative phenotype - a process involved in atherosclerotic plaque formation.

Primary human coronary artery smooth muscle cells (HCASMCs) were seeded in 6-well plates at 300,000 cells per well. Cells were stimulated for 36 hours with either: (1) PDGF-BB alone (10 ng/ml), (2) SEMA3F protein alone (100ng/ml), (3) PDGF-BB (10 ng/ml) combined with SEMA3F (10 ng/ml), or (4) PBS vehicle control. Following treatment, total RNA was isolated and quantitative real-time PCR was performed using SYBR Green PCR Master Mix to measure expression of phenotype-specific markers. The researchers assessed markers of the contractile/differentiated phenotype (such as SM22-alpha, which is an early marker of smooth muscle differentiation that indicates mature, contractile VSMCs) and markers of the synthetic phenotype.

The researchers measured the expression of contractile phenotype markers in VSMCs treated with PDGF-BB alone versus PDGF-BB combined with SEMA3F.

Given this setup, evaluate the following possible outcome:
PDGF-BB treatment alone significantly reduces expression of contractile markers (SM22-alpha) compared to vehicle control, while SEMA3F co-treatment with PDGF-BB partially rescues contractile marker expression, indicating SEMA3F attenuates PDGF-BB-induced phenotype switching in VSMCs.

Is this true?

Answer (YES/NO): NO